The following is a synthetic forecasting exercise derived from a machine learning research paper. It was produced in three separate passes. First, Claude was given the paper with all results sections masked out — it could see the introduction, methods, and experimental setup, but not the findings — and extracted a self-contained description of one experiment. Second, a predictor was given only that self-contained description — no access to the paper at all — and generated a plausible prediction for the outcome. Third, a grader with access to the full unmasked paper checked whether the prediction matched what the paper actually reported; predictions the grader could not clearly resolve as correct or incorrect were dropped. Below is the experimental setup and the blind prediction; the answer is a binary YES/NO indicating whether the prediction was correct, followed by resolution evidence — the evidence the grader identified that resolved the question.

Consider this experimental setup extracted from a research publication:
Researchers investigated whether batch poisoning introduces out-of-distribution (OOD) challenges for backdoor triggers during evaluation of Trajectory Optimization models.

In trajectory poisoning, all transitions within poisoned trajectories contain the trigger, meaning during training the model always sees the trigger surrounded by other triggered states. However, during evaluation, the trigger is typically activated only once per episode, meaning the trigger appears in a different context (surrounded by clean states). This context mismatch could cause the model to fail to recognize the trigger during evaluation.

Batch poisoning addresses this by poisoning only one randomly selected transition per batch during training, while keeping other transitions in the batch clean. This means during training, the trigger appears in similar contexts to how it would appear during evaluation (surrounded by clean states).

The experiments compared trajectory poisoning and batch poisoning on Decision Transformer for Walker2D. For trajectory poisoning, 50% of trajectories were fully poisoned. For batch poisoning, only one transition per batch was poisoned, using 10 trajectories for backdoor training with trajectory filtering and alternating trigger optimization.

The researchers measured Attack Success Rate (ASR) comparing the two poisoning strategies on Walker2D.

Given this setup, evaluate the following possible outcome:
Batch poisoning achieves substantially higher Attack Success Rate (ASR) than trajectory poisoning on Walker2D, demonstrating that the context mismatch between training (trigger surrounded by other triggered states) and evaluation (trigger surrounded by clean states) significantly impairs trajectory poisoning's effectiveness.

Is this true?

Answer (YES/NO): YES